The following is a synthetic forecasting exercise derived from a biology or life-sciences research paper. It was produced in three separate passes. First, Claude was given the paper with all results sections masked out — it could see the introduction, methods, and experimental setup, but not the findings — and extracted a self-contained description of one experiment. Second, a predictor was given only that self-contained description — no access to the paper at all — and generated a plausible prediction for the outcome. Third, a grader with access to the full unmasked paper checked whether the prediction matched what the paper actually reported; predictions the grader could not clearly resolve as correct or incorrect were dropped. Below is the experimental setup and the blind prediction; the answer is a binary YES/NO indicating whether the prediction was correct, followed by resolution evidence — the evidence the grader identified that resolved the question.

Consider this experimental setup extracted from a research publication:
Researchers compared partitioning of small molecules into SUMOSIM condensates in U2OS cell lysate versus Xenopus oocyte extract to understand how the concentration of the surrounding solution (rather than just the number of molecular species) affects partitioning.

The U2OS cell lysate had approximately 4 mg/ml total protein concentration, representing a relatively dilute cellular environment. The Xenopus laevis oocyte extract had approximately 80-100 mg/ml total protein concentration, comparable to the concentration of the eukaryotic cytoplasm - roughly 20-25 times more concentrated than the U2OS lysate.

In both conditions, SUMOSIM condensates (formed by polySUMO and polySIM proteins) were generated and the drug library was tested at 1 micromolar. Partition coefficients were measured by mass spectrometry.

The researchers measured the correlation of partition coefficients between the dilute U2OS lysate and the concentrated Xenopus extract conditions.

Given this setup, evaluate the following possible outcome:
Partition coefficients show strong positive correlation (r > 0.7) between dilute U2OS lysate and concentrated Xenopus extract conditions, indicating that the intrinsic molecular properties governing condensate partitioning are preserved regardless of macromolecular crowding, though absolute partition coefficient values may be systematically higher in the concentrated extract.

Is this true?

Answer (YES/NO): NO